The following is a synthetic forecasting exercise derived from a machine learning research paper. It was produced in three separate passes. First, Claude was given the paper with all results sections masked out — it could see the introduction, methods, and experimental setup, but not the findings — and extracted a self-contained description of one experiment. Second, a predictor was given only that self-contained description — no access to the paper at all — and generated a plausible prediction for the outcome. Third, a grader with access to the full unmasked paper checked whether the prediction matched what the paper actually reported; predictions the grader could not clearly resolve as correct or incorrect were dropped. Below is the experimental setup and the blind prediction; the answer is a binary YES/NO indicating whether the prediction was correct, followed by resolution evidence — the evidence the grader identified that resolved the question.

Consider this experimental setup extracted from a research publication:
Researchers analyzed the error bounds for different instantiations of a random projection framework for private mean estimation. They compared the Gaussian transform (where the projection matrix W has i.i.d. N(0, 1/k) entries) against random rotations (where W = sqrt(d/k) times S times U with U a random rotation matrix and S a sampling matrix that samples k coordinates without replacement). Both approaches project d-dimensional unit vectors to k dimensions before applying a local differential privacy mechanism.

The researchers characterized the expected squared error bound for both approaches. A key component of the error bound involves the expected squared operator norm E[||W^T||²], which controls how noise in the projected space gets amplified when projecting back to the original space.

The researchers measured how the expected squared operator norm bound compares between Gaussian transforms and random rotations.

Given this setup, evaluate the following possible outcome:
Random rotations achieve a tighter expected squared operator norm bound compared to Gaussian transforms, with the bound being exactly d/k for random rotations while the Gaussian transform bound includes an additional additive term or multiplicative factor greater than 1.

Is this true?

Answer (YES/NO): YES